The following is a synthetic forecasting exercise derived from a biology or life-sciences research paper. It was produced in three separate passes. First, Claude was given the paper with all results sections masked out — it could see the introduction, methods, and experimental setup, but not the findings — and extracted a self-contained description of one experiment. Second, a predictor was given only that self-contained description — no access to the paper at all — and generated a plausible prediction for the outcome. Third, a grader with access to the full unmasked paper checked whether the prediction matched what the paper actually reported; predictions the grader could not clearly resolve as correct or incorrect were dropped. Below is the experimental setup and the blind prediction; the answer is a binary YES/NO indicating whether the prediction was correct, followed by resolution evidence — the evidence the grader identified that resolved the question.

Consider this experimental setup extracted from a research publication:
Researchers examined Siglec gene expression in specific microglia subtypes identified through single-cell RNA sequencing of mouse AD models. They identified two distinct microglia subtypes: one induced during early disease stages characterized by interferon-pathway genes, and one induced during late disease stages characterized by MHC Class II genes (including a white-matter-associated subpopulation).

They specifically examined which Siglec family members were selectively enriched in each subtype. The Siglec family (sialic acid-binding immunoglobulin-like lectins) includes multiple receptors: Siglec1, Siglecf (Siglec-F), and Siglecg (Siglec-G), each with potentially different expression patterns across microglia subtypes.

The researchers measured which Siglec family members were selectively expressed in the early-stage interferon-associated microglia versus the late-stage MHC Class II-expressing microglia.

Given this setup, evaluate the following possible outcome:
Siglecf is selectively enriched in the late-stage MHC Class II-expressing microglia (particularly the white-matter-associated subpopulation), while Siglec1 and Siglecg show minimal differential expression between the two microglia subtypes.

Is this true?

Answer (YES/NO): NO